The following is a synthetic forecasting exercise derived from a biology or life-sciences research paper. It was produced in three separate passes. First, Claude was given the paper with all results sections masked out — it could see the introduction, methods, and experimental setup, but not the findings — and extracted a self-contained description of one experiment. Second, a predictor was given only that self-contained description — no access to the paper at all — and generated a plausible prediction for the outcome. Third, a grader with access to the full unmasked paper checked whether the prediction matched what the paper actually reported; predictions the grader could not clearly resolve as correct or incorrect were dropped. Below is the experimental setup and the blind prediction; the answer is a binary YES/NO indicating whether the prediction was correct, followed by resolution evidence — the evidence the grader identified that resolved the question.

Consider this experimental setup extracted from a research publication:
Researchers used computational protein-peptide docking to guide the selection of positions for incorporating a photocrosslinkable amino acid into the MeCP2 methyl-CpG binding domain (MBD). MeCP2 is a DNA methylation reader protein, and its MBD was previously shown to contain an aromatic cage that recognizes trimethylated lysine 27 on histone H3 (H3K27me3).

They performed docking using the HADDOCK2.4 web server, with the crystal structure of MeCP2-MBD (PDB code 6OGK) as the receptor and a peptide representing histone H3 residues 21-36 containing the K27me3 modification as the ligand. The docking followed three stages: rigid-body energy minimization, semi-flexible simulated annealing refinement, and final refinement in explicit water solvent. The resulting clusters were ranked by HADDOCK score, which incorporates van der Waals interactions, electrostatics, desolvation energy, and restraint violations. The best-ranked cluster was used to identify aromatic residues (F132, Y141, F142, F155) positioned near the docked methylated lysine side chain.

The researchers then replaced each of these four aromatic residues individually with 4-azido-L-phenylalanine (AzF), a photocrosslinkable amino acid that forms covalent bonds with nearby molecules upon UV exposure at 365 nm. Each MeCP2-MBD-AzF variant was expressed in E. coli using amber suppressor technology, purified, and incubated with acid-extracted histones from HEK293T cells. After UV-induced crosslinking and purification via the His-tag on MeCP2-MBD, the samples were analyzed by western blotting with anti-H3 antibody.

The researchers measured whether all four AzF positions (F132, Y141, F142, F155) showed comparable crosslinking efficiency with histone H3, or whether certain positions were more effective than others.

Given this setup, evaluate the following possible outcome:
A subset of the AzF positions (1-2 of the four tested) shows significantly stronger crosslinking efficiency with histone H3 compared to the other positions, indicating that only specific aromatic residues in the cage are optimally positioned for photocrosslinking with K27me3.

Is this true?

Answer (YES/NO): NO